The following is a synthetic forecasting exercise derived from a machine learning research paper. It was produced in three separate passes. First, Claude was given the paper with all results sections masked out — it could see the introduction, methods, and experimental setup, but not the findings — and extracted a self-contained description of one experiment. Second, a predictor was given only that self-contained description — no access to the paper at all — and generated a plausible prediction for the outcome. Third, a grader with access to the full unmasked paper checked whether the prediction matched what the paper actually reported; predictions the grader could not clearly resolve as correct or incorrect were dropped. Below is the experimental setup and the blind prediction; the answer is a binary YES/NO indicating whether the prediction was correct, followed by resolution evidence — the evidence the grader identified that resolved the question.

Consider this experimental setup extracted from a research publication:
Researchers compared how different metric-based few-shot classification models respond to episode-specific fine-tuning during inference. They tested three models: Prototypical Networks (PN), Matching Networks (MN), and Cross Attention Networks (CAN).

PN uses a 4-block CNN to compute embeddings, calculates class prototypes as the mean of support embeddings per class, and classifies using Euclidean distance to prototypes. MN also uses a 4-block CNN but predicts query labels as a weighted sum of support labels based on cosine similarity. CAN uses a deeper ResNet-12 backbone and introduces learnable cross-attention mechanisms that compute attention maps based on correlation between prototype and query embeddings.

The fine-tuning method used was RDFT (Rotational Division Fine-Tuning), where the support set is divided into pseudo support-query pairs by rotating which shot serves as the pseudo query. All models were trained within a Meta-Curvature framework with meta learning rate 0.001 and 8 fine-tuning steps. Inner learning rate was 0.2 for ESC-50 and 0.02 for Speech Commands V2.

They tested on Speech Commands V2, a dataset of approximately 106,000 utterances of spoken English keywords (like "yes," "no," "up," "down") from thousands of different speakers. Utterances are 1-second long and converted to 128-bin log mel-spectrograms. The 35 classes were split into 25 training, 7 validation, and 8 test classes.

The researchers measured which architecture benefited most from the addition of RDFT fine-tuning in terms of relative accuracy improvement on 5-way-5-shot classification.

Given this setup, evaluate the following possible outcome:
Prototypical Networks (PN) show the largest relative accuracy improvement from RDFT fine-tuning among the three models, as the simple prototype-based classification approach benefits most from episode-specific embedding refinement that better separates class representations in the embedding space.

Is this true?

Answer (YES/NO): NO